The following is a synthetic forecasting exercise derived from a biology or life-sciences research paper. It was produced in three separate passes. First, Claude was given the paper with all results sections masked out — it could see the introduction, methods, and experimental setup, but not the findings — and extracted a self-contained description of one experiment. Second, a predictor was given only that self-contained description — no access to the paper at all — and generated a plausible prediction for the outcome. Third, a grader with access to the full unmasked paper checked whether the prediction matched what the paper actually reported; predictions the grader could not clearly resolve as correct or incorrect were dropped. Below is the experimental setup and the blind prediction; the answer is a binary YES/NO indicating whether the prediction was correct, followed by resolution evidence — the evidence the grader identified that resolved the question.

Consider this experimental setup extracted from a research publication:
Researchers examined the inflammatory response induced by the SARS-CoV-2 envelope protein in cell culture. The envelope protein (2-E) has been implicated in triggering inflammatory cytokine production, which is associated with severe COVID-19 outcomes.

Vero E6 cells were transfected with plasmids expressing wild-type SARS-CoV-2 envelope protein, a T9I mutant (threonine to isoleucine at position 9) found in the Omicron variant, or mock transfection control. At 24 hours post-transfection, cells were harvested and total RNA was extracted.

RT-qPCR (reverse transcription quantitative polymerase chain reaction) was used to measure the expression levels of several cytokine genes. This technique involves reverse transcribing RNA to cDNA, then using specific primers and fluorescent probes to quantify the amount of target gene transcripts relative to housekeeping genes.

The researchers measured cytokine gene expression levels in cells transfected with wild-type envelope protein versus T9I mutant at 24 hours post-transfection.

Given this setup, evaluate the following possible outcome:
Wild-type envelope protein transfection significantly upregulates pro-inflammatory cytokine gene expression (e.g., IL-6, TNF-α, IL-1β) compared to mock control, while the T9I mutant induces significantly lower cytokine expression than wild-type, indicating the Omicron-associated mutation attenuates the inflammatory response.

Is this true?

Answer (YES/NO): NO